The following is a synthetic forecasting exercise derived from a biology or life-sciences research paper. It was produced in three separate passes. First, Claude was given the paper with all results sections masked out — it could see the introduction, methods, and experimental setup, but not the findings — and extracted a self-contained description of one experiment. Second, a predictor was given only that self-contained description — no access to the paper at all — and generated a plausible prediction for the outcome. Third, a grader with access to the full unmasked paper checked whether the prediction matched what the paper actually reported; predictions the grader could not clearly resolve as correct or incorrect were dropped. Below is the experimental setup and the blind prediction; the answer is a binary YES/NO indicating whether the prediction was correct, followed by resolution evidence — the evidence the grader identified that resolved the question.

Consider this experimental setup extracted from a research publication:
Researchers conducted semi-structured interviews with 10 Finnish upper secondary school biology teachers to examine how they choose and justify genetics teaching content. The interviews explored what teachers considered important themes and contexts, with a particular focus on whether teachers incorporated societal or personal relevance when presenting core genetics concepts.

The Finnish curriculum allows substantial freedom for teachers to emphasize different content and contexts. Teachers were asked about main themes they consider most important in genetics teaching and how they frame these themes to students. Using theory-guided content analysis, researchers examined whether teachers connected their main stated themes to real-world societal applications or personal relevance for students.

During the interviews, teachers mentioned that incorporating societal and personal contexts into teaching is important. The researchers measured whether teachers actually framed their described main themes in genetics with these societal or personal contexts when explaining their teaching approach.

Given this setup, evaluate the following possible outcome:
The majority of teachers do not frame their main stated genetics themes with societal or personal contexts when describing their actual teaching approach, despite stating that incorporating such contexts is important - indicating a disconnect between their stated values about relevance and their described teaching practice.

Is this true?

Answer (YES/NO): YES